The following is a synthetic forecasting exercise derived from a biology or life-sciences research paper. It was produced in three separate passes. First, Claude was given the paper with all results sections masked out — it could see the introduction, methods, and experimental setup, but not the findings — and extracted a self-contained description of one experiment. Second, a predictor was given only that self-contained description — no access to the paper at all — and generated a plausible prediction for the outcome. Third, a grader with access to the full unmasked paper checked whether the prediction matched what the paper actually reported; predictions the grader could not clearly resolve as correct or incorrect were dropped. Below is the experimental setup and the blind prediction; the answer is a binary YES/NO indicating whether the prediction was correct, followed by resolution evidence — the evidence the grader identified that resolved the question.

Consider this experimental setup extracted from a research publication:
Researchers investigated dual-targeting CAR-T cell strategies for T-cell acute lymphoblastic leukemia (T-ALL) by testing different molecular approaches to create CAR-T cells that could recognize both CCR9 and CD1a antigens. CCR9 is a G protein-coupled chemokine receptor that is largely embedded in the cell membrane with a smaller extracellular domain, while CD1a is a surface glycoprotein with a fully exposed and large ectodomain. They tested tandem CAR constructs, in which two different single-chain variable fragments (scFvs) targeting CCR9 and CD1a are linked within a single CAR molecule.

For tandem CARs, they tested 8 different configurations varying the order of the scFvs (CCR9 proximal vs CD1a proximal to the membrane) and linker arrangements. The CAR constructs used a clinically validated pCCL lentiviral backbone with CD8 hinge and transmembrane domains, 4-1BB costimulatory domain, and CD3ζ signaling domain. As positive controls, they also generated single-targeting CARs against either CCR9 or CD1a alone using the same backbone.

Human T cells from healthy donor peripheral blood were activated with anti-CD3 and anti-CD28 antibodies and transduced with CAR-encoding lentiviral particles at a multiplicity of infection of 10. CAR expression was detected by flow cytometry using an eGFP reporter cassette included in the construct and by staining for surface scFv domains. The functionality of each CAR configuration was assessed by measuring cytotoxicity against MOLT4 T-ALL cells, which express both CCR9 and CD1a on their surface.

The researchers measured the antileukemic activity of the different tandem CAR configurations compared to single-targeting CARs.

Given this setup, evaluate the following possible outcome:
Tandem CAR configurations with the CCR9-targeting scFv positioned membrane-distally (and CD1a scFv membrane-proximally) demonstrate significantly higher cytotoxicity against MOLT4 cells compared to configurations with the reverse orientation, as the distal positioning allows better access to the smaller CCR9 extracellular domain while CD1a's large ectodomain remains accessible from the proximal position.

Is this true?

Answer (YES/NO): NO